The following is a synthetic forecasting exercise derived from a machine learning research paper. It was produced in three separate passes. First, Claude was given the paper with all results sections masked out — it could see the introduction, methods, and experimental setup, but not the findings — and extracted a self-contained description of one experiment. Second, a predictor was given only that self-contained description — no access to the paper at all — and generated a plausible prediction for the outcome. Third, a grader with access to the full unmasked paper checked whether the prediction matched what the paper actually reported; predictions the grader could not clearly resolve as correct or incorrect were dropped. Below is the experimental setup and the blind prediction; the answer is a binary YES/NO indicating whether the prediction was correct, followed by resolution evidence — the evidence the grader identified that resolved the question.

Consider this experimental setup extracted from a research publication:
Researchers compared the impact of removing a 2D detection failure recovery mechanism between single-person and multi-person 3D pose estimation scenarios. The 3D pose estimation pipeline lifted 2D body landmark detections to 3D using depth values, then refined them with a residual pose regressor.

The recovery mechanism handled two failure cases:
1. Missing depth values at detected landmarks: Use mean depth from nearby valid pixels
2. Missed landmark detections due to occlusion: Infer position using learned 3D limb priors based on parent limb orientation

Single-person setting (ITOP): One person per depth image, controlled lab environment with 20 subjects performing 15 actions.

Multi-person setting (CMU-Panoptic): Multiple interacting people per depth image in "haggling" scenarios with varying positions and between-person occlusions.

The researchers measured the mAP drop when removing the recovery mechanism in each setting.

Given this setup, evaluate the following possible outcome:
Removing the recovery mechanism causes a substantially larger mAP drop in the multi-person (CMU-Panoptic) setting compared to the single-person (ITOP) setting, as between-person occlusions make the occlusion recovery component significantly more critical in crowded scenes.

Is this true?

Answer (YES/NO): YES